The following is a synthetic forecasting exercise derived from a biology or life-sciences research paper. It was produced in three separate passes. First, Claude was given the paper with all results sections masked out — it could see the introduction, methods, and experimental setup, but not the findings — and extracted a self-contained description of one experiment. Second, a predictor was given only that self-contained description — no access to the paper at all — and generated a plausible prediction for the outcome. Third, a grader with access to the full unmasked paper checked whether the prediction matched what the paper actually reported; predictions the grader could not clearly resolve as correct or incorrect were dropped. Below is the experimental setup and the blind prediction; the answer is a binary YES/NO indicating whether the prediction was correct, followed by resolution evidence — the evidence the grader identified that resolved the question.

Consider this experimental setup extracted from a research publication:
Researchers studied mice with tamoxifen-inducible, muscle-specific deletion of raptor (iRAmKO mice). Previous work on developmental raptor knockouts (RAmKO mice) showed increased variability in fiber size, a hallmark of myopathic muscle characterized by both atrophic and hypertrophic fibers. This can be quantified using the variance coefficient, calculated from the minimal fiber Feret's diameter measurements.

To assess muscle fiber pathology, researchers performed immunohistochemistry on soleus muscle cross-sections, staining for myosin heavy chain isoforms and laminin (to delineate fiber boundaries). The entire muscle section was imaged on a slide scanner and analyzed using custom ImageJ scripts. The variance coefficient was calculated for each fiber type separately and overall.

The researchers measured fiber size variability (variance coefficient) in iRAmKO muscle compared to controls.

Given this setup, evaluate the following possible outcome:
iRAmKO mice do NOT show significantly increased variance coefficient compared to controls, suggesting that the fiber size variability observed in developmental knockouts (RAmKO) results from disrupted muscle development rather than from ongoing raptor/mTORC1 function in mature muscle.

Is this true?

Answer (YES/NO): NO